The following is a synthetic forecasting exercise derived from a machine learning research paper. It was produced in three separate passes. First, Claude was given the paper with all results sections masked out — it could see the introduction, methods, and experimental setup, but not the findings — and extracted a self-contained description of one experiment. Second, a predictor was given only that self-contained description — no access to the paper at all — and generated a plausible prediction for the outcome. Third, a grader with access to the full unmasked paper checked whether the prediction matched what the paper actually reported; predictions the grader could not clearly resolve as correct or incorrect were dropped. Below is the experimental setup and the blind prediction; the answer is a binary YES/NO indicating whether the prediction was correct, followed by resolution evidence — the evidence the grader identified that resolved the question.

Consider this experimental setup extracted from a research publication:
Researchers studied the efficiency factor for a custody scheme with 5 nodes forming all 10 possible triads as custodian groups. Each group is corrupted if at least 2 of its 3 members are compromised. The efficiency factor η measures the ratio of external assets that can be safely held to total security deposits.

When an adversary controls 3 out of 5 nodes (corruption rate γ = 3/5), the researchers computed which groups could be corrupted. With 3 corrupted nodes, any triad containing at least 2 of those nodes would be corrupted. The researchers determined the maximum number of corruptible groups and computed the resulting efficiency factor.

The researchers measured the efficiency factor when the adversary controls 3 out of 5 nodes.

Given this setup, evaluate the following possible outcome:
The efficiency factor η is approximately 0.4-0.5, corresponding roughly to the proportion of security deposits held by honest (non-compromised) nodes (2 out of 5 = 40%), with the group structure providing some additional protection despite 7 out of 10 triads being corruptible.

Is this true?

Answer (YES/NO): NO